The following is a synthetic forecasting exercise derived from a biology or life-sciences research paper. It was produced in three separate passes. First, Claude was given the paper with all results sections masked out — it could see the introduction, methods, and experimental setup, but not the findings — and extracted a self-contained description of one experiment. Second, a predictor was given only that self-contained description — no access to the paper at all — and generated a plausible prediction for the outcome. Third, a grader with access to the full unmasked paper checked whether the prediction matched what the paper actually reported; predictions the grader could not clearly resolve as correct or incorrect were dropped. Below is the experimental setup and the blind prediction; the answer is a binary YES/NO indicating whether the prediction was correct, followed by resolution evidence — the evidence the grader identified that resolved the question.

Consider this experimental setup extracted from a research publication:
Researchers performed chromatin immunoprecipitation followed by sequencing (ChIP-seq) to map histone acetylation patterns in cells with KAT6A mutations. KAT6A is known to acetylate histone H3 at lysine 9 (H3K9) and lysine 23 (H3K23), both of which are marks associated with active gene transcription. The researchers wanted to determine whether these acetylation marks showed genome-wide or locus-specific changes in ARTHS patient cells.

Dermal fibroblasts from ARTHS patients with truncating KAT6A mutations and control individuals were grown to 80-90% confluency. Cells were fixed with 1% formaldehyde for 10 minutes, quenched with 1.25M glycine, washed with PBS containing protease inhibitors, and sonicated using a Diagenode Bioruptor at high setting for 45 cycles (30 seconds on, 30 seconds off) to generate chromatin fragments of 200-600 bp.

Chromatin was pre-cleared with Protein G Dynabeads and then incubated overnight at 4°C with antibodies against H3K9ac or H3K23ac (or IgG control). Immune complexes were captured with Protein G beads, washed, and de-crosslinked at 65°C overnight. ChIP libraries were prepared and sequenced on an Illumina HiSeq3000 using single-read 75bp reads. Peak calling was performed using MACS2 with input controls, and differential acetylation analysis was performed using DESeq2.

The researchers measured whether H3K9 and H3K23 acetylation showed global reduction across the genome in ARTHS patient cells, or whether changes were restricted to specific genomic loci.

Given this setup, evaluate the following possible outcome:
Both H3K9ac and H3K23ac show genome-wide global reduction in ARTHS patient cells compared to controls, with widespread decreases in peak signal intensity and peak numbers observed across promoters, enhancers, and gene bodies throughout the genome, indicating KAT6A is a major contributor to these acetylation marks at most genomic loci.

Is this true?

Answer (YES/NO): NO